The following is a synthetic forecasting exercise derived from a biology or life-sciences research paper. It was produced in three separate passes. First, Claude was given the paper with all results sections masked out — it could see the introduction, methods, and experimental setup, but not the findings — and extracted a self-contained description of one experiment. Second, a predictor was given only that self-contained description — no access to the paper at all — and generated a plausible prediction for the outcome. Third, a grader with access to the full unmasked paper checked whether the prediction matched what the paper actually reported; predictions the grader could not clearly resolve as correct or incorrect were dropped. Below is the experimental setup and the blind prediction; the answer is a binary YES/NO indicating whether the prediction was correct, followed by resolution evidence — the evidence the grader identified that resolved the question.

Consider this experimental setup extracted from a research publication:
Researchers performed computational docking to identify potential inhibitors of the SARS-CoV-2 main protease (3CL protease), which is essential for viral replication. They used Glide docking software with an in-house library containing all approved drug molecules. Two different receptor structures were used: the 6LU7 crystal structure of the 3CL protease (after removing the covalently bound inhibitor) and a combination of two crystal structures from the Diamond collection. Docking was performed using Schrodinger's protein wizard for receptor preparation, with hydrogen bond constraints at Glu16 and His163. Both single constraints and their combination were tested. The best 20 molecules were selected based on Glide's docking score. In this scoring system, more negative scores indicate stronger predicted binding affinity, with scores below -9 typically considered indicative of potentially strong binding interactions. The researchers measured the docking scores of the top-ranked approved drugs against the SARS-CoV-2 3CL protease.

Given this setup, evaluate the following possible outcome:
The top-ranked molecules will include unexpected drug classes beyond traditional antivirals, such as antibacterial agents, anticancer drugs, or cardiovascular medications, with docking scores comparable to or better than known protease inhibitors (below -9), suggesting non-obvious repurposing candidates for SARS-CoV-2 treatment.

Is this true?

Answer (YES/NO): NO